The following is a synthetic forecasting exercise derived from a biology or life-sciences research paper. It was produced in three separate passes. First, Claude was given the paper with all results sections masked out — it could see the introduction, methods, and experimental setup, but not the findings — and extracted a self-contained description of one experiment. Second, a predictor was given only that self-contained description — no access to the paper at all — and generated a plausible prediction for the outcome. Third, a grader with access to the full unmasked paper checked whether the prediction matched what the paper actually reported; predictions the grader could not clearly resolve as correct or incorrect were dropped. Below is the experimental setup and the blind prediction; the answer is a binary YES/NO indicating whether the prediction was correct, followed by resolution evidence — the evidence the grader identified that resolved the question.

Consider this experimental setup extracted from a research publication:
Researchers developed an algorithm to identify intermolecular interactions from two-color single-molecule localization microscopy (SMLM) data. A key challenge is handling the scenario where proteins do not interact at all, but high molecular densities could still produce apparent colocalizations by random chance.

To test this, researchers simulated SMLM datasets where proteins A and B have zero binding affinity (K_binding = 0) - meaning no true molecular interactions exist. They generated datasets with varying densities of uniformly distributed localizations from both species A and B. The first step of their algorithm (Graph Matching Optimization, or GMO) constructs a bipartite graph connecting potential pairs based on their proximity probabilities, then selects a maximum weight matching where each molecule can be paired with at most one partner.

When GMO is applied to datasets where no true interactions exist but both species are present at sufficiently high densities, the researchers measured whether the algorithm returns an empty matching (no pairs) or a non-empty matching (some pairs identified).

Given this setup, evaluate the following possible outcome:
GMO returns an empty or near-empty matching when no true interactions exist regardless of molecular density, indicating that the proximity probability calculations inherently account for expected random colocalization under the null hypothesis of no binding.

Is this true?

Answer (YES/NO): NO